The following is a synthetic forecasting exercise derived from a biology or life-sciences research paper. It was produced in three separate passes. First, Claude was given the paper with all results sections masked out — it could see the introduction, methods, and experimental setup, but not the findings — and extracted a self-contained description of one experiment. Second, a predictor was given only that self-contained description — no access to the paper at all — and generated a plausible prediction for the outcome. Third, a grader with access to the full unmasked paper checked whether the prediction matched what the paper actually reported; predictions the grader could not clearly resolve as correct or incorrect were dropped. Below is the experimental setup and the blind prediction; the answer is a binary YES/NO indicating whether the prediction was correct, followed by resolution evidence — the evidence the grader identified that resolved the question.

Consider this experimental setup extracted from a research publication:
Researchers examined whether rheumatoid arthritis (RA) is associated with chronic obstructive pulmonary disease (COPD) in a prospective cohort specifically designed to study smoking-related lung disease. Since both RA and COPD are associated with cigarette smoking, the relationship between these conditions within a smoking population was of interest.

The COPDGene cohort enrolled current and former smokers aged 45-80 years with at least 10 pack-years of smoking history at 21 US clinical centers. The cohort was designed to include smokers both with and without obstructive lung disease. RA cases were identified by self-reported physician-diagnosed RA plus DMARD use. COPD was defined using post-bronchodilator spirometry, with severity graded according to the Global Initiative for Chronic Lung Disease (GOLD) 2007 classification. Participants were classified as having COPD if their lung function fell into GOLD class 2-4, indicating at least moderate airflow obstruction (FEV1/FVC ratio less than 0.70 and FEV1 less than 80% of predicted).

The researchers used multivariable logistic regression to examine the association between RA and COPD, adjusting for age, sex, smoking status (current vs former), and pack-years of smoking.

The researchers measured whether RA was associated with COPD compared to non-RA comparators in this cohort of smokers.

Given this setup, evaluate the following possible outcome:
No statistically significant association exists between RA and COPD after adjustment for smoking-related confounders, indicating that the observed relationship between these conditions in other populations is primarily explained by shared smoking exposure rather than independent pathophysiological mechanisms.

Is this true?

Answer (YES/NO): YES